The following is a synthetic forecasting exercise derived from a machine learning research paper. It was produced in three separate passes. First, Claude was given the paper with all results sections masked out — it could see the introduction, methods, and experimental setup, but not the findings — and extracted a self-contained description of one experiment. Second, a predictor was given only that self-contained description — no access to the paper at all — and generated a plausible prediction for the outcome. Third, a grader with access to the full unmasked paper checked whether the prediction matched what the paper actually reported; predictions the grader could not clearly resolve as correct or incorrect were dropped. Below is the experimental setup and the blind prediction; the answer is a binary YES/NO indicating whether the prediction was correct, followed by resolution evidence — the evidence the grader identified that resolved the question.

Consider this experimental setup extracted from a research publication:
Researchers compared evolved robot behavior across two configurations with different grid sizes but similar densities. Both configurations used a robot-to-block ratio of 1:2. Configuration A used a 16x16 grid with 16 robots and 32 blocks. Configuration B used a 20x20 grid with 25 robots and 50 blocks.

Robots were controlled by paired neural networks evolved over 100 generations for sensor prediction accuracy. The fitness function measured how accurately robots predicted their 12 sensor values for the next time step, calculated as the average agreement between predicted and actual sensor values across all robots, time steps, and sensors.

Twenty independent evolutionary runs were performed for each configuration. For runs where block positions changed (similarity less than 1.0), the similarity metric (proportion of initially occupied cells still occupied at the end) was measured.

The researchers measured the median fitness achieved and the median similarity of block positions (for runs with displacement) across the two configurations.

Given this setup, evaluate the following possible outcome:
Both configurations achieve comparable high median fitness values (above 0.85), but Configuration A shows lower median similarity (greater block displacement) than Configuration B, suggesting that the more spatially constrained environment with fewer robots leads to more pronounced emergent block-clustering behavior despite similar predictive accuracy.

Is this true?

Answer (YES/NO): YES